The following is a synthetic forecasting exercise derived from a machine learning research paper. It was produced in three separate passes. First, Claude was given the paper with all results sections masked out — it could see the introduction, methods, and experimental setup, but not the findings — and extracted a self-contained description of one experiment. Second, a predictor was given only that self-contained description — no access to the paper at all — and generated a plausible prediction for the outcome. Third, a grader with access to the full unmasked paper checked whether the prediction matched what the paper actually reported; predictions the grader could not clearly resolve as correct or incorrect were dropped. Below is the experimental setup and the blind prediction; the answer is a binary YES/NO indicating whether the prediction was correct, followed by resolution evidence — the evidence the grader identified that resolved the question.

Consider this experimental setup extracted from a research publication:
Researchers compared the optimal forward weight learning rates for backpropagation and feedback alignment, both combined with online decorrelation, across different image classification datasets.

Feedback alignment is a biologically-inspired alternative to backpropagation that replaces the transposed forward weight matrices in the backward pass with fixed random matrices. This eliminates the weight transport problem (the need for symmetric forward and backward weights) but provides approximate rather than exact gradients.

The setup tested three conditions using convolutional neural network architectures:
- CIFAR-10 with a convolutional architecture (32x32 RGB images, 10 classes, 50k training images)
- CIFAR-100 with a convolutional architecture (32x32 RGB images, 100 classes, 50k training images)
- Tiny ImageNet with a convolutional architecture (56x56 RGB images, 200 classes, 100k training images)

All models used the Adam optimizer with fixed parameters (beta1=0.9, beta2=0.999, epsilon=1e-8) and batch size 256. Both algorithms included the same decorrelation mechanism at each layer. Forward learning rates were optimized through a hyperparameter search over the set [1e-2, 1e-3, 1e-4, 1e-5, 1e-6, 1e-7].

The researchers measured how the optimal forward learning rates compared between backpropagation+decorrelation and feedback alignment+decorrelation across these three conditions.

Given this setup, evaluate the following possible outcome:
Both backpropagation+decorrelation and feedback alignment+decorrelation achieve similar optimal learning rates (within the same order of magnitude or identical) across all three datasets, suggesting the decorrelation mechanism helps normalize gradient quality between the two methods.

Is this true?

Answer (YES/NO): NO